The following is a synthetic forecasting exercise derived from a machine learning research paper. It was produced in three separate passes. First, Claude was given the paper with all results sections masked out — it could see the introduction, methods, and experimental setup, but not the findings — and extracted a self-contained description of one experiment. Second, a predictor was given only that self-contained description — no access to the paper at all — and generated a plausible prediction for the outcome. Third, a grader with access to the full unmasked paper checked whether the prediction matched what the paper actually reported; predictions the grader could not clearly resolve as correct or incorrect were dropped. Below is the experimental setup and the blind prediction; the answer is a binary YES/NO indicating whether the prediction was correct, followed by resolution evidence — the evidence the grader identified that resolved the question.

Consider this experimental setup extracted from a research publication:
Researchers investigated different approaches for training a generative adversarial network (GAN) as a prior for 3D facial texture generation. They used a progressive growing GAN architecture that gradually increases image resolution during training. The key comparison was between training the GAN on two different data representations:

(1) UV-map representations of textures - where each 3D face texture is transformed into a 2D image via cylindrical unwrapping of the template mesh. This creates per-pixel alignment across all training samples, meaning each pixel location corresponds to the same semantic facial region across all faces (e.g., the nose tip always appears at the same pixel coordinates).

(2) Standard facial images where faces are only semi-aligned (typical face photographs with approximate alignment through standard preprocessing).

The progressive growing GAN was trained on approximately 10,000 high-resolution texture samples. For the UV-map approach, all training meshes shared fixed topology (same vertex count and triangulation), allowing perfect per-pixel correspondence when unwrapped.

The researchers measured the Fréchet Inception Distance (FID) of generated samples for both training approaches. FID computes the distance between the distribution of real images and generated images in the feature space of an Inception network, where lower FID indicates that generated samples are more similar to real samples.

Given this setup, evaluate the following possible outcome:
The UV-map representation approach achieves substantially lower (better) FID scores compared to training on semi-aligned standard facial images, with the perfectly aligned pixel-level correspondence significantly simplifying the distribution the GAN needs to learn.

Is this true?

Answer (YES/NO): YES